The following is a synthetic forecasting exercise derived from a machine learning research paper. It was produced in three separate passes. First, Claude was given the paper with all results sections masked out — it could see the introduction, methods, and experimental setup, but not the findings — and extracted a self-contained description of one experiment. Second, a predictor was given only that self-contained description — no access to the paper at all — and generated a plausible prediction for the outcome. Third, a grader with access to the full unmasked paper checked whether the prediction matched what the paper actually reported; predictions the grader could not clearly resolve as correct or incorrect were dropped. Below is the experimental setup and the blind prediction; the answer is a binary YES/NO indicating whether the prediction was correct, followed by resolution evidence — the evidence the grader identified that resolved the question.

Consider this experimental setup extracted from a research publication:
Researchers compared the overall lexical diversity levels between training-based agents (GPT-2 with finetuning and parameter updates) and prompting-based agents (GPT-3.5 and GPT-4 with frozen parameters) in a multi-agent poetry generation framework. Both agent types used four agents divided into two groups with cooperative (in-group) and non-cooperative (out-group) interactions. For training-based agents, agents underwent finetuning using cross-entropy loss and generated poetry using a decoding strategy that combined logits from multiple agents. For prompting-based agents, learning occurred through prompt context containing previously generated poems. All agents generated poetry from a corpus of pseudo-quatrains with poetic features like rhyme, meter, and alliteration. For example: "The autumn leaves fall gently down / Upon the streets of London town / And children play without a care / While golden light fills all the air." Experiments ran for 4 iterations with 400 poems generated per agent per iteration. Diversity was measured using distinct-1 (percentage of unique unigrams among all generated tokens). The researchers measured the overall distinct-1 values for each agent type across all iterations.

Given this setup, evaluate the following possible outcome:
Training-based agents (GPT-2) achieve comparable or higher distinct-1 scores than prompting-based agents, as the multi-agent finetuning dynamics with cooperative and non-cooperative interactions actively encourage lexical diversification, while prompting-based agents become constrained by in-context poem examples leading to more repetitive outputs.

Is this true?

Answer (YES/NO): NO